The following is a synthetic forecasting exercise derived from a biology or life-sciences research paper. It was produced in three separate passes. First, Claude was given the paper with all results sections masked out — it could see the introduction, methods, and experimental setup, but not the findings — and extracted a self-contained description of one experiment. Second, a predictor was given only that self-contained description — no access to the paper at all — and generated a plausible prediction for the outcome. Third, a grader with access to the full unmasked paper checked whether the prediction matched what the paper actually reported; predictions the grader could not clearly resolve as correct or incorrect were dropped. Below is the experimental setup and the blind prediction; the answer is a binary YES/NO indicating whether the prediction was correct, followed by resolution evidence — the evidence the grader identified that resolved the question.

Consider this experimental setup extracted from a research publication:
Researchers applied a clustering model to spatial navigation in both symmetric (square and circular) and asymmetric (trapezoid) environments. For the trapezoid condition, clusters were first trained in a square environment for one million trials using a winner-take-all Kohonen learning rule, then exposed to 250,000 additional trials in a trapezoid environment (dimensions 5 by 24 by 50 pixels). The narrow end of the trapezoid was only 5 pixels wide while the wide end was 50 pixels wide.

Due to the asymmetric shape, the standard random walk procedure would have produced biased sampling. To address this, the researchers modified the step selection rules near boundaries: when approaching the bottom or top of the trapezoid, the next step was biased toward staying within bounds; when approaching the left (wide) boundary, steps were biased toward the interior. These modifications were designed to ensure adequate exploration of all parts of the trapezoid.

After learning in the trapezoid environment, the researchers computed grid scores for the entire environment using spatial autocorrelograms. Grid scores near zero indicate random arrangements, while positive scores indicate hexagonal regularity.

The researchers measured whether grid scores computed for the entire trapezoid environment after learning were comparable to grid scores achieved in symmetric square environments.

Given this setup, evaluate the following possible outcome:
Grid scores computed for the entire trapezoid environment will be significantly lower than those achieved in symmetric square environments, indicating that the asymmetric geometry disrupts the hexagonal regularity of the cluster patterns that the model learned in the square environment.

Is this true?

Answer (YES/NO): YES